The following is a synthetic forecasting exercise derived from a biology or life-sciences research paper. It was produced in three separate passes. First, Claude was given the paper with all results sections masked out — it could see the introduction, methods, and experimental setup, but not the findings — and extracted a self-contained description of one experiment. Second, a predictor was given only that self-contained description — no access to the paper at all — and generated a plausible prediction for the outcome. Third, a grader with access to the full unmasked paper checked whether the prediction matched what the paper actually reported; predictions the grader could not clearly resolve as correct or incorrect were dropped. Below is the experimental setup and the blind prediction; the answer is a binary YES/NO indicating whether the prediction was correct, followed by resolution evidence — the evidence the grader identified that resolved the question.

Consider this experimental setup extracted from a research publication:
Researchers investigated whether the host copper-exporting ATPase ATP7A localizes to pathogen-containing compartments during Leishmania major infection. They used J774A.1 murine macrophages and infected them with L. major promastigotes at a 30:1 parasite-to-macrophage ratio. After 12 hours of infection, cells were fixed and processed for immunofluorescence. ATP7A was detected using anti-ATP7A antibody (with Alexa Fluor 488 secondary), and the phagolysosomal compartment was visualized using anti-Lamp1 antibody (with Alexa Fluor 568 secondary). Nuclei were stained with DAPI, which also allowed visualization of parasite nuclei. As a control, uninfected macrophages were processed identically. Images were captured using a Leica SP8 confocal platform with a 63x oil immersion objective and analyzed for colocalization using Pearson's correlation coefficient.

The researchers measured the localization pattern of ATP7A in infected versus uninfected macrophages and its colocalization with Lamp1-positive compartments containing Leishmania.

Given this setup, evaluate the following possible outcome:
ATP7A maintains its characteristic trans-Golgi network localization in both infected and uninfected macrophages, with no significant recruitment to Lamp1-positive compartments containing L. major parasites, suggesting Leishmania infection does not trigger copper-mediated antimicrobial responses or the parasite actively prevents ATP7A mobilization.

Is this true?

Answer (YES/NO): NO